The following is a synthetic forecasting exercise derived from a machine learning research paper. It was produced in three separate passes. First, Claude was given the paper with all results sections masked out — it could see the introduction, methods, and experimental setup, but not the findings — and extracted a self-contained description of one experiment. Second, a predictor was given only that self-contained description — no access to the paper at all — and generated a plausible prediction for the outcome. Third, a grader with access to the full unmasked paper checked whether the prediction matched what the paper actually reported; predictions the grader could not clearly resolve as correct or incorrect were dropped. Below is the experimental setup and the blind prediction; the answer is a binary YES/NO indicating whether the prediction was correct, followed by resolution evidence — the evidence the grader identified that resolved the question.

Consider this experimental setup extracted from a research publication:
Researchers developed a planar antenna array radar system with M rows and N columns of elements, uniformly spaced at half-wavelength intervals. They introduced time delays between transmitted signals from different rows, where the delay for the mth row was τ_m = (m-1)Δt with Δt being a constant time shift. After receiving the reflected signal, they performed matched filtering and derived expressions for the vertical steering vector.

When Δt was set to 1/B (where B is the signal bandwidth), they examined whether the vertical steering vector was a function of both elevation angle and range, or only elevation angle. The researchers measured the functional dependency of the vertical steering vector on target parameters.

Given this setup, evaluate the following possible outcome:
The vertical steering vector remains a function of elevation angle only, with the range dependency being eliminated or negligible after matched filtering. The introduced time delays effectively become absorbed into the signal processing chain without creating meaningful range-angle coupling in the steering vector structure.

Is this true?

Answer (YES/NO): NO